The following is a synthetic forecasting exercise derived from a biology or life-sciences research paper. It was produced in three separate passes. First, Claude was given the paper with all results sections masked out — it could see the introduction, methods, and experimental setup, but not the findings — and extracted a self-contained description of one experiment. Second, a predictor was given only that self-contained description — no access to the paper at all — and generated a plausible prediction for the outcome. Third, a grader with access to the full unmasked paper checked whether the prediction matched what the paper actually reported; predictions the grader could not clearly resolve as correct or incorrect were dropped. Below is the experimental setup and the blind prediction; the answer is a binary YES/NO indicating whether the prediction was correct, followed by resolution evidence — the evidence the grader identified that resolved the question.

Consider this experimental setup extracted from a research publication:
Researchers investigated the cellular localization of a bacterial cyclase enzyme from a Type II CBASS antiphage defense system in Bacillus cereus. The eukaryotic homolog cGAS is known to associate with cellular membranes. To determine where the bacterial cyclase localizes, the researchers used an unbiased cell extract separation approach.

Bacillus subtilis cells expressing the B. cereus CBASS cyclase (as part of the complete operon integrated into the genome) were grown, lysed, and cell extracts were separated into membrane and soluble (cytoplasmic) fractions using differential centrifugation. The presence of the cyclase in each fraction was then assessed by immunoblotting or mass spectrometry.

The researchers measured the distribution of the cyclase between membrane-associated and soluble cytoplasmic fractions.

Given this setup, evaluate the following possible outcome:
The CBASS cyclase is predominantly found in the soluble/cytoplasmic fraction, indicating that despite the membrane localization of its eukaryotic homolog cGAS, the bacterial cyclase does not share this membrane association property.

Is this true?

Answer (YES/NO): NO